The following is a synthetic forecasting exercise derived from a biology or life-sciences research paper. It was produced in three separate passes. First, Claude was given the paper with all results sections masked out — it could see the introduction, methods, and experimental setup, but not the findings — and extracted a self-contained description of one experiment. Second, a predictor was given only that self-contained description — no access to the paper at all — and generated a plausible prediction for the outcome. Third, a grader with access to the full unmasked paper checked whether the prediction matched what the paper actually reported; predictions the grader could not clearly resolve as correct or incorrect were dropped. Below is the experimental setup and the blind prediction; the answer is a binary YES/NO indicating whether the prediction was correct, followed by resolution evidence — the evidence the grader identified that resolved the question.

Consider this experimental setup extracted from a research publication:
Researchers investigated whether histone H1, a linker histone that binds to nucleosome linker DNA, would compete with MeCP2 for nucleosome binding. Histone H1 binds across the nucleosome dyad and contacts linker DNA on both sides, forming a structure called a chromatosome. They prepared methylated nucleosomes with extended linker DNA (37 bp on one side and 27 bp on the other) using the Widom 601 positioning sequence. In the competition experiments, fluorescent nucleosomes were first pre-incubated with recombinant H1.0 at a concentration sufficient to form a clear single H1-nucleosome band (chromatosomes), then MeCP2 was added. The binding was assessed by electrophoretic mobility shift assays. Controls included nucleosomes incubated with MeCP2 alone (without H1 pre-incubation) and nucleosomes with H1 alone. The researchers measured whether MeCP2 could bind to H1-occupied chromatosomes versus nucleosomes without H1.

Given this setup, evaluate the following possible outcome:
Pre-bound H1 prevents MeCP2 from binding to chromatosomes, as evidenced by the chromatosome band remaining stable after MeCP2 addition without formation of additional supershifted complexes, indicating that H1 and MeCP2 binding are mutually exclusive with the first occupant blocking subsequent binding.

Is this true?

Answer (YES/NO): NO